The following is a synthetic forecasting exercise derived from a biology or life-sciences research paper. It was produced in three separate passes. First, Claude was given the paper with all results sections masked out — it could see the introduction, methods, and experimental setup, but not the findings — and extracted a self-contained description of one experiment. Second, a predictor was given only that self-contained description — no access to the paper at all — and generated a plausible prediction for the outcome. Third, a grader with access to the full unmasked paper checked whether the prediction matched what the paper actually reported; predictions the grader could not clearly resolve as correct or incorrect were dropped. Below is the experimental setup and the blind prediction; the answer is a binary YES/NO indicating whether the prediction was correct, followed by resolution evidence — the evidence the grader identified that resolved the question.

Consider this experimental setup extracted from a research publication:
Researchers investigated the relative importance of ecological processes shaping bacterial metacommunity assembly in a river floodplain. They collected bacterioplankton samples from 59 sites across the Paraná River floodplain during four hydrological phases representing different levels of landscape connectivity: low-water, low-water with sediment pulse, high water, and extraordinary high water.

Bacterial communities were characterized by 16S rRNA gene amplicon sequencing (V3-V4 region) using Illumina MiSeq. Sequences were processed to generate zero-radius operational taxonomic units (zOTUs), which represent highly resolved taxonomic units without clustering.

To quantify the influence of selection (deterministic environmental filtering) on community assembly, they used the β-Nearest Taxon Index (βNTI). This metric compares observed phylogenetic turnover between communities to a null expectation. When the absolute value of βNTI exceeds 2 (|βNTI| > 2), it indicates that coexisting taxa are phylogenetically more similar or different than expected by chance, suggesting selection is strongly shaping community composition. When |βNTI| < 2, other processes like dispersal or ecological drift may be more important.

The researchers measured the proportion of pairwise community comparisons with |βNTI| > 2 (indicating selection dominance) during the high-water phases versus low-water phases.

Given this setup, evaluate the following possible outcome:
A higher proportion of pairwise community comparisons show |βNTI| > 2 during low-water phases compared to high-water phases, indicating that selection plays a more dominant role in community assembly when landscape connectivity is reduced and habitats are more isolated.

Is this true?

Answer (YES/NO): NO